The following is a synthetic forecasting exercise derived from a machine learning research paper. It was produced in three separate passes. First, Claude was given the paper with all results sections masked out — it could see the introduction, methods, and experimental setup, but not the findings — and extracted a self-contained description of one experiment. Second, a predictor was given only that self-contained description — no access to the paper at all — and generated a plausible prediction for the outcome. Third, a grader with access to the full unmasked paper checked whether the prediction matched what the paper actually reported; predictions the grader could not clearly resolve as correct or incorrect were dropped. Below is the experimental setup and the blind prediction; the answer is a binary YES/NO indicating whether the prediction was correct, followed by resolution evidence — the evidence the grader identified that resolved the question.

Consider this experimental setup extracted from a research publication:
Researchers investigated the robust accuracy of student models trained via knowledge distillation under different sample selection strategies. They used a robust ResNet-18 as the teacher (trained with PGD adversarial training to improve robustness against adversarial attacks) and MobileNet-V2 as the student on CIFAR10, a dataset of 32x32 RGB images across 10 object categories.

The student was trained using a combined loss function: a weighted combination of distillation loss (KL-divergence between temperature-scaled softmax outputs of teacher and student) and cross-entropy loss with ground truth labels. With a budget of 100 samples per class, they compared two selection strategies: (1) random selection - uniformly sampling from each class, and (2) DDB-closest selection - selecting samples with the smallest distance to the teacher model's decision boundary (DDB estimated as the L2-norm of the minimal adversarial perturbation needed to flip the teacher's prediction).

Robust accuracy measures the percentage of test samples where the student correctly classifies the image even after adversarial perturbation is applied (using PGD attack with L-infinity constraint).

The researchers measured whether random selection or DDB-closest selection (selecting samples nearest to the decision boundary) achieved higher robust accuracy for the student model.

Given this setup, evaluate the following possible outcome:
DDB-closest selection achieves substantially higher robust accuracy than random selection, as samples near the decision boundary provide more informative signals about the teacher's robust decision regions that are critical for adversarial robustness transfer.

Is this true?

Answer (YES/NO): NO